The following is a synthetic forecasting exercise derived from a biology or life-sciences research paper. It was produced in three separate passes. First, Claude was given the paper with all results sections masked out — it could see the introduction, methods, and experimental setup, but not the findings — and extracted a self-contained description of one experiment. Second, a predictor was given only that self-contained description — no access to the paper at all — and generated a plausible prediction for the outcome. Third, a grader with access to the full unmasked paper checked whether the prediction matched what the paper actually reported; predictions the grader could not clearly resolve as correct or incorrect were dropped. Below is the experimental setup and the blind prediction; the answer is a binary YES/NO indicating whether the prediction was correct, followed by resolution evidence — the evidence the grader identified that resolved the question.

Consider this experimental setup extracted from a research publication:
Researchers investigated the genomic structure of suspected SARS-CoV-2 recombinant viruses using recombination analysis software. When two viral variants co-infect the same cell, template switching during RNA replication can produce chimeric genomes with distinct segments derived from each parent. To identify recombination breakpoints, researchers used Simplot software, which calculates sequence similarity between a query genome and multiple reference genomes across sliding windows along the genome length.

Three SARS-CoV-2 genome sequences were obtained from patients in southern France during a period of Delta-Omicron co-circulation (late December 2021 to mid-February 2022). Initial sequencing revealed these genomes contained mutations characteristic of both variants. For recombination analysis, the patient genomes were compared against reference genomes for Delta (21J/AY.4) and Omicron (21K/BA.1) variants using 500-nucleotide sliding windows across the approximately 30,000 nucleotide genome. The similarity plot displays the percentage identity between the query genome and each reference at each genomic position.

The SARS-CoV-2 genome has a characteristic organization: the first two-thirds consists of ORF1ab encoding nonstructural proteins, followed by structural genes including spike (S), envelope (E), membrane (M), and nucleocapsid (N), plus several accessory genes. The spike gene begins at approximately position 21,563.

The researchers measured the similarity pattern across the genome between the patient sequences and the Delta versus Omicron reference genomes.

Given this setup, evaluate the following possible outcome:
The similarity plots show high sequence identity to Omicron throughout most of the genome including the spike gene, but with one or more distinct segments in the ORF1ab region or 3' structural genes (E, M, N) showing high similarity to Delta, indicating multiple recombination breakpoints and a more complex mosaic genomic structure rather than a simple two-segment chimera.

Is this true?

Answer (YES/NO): NO